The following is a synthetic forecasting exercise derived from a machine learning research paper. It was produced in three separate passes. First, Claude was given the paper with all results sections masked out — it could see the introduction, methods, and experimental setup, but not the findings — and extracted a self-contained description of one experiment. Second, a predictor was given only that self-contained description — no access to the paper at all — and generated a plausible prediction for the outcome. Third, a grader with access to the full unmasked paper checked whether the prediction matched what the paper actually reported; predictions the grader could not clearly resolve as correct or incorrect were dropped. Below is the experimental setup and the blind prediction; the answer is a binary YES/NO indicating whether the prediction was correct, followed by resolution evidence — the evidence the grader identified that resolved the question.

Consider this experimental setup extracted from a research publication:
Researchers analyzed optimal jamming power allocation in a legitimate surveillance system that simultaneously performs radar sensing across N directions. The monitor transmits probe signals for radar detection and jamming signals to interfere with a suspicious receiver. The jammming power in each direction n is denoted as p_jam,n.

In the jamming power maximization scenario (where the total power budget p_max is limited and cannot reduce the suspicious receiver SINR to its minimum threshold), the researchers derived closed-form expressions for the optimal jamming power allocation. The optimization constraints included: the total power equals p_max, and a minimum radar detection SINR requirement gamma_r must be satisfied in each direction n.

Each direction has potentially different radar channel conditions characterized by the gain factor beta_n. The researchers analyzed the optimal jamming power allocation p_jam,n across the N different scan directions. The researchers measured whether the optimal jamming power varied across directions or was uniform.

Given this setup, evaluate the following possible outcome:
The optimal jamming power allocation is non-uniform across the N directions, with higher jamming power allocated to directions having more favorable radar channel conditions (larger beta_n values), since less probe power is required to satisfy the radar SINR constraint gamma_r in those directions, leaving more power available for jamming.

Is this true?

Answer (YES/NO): NO